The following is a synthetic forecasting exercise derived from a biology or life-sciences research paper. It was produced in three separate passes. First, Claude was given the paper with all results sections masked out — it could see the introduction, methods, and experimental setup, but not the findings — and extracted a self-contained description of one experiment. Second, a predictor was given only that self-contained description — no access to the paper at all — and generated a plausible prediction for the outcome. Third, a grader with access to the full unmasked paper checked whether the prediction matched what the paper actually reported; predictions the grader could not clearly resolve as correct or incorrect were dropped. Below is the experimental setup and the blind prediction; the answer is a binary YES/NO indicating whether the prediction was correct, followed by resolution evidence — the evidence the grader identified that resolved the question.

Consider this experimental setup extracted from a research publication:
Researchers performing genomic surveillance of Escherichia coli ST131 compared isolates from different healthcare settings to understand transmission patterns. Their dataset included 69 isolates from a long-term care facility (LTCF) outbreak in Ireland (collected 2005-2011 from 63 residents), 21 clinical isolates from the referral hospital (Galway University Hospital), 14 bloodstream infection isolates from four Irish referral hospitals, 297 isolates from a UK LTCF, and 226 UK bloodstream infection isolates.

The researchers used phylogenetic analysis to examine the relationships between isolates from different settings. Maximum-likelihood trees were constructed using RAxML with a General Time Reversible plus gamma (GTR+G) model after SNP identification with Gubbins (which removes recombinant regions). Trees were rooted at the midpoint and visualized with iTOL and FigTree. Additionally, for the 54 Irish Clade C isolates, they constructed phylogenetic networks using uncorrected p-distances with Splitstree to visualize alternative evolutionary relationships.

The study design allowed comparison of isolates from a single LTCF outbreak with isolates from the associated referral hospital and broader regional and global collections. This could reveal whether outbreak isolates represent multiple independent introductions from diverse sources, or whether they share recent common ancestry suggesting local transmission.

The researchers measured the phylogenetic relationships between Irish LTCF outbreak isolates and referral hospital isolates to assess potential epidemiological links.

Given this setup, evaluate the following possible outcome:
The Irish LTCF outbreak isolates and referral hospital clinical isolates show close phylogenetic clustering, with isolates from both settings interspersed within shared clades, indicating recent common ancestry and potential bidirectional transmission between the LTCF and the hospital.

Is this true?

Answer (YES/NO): NO